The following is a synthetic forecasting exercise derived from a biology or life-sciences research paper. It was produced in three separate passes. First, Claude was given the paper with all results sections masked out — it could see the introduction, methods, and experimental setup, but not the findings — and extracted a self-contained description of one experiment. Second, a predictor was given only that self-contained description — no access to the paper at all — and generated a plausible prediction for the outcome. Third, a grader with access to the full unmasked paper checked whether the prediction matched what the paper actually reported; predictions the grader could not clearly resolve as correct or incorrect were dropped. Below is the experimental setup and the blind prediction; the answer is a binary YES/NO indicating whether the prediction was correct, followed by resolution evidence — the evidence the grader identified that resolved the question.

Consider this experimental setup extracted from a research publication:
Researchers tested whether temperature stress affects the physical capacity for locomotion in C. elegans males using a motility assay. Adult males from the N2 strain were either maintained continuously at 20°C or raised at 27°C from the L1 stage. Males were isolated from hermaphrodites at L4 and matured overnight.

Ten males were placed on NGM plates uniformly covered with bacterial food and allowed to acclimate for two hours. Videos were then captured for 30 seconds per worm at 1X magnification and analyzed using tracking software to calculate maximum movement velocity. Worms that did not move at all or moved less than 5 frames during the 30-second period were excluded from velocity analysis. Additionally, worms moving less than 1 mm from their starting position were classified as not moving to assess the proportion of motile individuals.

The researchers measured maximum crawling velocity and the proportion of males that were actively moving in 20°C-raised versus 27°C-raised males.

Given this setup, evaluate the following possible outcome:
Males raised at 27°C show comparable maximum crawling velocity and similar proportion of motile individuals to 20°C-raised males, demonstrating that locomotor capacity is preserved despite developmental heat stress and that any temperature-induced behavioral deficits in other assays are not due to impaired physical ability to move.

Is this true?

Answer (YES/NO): NO